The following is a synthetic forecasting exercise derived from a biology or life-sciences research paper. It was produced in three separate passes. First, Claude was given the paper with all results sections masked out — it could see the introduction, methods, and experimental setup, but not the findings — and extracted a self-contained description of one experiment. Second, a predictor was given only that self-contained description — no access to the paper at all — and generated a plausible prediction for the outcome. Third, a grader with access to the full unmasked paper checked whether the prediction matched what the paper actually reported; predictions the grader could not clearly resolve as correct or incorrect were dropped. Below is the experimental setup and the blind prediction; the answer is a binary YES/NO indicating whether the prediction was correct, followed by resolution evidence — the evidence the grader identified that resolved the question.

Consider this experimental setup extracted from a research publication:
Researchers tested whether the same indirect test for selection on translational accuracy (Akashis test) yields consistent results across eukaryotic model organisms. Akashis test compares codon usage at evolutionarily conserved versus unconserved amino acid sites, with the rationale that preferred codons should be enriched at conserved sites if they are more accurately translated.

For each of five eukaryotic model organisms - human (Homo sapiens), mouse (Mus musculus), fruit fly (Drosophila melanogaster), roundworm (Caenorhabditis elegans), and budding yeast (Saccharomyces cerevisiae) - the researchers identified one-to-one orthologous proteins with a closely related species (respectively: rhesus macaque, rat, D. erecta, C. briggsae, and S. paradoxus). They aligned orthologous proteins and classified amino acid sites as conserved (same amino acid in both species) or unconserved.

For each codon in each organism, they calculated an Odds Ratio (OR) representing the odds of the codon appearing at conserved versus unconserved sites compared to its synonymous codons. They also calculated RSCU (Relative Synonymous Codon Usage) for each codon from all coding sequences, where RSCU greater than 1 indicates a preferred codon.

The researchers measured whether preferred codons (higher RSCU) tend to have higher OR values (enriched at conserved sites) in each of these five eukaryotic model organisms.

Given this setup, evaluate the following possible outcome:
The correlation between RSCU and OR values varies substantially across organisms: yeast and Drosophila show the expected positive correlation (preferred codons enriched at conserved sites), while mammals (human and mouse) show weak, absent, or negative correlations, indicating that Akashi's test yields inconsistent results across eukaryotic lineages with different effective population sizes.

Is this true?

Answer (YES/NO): NO